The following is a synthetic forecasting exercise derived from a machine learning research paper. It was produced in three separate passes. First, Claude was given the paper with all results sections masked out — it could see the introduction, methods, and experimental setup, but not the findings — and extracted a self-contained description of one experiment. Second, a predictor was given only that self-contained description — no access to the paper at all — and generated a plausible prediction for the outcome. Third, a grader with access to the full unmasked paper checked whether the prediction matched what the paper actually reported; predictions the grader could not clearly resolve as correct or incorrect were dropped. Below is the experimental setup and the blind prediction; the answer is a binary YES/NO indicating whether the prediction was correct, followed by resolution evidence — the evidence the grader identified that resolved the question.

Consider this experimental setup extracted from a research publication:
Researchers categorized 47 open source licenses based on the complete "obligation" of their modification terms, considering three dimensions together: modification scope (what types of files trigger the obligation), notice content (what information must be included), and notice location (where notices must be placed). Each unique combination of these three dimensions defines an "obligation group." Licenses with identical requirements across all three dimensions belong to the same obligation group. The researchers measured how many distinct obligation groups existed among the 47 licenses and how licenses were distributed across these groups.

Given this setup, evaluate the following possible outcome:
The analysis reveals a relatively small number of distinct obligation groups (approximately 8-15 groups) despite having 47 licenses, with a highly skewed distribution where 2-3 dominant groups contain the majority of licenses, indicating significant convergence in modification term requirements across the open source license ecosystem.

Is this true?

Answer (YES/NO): NO